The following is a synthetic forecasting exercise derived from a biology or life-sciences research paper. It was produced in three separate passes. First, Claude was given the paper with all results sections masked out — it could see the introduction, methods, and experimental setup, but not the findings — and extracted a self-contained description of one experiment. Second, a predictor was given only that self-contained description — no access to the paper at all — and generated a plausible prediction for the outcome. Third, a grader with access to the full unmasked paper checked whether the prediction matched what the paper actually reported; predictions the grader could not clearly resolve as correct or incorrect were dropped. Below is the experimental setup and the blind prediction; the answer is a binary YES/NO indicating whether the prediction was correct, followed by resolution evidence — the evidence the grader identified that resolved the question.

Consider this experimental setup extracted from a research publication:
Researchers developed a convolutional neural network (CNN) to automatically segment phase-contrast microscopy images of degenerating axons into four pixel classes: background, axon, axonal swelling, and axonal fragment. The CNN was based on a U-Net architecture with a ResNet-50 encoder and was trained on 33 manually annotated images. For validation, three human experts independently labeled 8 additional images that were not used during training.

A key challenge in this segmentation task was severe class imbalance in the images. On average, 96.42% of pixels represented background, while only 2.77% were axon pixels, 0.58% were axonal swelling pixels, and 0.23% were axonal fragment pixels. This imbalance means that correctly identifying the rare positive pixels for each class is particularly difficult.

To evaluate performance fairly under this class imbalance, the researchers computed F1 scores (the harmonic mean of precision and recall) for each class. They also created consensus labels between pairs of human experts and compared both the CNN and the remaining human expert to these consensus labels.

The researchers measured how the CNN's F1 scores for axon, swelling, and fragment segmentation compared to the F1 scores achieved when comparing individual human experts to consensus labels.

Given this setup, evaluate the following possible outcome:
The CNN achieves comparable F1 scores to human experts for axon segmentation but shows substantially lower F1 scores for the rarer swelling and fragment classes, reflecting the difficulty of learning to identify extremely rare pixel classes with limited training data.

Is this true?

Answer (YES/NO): NO